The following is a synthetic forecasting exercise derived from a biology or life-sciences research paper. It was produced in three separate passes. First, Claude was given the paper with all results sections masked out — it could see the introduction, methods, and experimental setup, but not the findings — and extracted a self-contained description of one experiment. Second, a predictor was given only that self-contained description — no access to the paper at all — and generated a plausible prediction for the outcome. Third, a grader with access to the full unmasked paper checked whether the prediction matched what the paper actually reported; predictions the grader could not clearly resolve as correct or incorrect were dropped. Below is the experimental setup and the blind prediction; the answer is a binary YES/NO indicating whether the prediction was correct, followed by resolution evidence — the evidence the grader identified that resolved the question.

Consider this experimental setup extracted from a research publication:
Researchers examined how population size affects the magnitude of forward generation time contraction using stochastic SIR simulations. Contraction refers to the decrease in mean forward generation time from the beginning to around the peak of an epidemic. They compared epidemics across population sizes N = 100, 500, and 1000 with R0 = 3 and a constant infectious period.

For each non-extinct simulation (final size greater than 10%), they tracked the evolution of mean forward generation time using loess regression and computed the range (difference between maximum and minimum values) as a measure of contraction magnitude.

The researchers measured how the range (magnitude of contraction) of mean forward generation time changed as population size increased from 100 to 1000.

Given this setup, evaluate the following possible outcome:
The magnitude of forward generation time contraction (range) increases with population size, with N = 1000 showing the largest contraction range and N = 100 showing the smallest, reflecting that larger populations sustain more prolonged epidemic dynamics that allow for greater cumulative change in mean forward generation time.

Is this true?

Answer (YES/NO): NO